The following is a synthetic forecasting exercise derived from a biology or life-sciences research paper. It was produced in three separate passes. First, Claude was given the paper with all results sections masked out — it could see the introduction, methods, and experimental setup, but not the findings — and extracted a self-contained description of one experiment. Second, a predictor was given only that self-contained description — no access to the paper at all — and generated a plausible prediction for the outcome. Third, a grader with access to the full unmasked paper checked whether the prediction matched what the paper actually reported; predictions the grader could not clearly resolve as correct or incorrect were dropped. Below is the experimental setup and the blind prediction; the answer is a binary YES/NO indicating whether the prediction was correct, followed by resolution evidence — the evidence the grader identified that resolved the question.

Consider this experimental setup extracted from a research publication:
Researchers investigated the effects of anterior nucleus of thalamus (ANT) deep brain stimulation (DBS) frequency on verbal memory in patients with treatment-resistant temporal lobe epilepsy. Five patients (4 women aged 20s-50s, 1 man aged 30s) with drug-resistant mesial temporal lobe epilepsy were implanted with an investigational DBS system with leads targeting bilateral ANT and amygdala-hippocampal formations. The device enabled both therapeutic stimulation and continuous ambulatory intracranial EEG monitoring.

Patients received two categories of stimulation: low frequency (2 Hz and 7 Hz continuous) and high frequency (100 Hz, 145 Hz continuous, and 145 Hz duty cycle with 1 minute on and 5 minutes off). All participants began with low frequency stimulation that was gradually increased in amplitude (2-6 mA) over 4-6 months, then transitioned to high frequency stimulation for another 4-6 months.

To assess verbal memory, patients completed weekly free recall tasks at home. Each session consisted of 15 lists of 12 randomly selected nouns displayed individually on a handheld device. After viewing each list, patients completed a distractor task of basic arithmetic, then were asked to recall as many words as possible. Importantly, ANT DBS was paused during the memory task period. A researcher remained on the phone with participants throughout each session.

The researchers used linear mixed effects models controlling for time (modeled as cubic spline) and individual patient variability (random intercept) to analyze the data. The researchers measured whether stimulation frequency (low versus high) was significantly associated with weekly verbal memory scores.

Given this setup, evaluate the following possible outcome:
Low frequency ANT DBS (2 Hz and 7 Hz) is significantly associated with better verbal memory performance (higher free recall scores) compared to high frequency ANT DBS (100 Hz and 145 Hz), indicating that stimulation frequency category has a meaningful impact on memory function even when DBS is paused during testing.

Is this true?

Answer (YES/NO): YES